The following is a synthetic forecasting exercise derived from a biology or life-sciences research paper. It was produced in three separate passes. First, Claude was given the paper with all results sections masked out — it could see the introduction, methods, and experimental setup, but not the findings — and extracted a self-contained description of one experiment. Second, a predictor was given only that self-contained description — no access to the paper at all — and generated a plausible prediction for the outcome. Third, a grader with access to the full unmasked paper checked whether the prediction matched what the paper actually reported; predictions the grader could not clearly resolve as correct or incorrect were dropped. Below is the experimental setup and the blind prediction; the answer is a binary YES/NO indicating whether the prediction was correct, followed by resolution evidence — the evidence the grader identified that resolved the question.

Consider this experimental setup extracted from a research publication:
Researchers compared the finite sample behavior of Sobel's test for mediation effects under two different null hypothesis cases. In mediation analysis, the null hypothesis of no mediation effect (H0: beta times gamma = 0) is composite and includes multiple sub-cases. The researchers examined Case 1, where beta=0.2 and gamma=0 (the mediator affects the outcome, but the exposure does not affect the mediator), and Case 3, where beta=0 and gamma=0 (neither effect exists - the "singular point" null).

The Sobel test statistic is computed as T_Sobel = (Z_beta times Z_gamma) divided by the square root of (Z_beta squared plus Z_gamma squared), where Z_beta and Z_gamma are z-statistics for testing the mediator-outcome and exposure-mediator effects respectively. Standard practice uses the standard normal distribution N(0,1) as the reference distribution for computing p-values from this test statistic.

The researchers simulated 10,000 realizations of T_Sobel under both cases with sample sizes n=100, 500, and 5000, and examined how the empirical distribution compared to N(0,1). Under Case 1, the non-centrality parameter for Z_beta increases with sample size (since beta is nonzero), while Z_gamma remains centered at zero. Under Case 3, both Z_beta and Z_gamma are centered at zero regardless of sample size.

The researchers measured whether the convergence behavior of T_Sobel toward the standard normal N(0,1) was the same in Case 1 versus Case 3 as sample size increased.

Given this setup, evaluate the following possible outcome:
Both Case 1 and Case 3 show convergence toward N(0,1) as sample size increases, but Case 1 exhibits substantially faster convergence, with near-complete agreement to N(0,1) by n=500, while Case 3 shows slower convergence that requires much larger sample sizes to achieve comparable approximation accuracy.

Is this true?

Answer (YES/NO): NO